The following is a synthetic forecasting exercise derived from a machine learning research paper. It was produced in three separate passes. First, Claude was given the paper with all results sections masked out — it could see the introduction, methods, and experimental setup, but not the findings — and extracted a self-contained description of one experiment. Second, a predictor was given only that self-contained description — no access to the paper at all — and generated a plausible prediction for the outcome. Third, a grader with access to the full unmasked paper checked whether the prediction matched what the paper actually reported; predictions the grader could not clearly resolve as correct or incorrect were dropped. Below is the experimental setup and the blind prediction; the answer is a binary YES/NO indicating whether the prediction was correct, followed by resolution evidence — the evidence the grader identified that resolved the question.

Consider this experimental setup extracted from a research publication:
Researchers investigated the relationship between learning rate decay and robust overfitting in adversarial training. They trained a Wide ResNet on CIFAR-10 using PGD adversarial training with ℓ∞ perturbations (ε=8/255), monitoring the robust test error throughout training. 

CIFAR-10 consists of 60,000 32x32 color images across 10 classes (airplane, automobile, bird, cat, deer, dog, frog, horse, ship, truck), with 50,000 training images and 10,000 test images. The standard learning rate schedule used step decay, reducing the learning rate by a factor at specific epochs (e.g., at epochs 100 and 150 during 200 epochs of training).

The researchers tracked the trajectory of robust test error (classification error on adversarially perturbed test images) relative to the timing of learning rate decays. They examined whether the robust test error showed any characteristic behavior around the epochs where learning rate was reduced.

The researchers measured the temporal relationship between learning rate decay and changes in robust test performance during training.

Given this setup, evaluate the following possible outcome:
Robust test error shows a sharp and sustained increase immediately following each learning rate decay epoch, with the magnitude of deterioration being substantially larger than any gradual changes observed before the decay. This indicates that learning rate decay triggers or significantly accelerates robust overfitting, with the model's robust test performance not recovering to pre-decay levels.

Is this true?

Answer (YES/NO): NO